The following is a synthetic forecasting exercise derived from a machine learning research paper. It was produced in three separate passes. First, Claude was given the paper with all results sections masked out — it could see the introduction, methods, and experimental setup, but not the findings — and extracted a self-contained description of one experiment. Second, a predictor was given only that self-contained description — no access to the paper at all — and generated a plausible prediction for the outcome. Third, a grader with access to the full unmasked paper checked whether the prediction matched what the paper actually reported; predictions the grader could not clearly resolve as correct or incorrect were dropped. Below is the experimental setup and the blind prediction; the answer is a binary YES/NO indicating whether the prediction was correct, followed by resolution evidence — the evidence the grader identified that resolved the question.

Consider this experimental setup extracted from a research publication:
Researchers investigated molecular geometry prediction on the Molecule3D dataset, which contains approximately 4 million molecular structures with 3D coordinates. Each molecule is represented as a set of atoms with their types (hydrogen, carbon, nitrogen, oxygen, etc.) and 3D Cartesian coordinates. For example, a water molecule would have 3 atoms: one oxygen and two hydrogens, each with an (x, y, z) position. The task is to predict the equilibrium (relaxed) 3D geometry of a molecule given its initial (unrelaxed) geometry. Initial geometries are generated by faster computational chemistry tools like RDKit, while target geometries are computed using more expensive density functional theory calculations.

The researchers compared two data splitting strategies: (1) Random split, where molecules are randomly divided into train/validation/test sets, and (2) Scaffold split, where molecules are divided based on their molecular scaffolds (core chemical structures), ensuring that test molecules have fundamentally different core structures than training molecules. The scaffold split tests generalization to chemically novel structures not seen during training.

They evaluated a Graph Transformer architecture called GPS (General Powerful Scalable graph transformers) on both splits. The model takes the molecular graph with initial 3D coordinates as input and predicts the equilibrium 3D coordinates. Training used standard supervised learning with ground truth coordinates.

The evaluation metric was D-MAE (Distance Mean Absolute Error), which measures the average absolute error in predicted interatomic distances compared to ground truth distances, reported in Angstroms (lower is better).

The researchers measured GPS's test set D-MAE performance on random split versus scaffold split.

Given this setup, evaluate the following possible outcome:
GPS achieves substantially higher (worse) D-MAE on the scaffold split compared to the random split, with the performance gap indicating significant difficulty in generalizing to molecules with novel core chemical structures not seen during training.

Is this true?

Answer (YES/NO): YES